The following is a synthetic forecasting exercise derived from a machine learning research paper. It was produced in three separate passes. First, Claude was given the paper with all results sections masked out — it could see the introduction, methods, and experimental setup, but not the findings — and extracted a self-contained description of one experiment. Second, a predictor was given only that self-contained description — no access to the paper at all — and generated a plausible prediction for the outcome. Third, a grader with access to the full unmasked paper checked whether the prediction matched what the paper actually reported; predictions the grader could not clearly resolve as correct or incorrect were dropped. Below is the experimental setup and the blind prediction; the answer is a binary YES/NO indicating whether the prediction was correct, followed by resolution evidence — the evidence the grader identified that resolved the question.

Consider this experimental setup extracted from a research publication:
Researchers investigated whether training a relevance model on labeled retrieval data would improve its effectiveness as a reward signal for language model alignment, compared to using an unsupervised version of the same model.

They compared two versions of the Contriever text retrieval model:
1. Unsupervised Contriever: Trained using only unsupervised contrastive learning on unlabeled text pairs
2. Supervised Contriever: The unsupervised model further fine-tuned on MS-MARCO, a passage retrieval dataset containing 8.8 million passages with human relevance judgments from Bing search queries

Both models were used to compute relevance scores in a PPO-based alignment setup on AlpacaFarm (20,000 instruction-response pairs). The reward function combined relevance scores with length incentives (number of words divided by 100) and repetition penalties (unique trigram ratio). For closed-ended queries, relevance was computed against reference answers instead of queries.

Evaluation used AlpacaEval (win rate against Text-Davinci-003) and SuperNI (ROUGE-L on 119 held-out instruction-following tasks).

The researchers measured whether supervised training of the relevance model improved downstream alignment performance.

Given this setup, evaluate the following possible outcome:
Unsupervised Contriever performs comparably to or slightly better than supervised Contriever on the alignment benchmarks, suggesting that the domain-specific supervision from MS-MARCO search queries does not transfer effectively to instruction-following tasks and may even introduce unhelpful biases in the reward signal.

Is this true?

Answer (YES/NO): NO